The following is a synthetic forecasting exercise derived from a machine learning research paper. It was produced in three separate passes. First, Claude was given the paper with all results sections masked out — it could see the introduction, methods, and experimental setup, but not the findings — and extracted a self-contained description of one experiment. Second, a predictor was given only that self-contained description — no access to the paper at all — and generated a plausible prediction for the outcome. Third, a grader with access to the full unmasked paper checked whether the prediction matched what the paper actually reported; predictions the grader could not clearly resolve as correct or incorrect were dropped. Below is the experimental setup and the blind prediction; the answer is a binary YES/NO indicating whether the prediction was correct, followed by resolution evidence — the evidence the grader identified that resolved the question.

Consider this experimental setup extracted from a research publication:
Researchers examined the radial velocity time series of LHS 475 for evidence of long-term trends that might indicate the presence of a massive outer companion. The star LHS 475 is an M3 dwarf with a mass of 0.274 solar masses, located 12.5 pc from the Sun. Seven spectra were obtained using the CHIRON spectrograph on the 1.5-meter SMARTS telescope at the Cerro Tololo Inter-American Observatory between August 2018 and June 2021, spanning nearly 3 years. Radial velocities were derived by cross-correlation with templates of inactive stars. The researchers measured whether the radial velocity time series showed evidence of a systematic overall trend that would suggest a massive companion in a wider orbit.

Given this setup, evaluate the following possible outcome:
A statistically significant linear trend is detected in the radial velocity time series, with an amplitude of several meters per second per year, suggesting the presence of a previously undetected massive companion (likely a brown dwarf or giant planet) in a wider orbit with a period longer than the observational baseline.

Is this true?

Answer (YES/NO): NO